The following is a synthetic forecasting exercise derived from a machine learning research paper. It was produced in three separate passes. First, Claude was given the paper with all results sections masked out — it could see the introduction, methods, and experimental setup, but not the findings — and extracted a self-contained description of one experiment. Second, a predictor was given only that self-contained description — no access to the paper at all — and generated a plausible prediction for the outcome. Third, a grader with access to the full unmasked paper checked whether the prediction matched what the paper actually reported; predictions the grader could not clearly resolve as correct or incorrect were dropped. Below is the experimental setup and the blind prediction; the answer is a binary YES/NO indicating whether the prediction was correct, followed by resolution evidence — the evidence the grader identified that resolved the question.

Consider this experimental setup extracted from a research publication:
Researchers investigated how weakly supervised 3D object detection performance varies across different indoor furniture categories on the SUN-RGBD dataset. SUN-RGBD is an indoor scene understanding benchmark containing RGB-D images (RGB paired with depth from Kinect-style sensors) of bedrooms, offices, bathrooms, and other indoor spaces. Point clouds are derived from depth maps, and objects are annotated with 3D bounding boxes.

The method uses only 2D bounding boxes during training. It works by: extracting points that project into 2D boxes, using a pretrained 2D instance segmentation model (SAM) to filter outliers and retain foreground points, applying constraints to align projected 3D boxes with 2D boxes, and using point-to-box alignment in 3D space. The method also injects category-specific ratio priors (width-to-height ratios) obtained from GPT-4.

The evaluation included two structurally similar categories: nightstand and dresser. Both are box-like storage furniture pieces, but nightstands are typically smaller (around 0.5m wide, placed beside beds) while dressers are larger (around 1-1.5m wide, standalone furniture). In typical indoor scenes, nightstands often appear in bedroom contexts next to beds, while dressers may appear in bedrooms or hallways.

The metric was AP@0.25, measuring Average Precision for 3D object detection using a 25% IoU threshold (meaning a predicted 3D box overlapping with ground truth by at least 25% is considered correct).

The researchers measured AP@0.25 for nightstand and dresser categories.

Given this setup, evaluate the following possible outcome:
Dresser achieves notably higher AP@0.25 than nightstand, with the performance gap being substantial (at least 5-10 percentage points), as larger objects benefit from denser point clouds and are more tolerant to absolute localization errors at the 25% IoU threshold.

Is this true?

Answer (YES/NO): NO